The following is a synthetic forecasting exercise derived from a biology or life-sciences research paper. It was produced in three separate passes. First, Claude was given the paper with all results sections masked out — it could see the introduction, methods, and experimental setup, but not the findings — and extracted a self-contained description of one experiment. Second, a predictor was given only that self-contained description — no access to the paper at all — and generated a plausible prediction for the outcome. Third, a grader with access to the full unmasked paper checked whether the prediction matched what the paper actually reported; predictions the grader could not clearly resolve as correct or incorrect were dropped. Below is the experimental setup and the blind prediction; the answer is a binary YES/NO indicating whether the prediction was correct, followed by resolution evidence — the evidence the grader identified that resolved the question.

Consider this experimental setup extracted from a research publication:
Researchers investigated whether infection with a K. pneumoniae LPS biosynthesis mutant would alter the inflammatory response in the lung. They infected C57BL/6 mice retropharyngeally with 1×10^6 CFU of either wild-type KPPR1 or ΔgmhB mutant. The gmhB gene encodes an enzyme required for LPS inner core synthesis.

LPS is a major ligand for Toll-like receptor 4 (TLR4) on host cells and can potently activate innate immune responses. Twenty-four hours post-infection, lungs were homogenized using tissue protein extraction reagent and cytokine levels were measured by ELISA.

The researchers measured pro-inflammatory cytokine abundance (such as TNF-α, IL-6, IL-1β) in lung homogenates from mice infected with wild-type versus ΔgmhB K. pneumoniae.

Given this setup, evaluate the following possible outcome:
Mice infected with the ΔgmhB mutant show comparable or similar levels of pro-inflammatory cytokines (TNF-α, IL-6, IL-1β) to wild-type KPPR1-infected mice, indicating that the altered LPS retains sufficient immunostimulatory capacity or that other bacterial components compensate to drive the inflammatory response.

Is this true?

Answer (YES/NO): YES